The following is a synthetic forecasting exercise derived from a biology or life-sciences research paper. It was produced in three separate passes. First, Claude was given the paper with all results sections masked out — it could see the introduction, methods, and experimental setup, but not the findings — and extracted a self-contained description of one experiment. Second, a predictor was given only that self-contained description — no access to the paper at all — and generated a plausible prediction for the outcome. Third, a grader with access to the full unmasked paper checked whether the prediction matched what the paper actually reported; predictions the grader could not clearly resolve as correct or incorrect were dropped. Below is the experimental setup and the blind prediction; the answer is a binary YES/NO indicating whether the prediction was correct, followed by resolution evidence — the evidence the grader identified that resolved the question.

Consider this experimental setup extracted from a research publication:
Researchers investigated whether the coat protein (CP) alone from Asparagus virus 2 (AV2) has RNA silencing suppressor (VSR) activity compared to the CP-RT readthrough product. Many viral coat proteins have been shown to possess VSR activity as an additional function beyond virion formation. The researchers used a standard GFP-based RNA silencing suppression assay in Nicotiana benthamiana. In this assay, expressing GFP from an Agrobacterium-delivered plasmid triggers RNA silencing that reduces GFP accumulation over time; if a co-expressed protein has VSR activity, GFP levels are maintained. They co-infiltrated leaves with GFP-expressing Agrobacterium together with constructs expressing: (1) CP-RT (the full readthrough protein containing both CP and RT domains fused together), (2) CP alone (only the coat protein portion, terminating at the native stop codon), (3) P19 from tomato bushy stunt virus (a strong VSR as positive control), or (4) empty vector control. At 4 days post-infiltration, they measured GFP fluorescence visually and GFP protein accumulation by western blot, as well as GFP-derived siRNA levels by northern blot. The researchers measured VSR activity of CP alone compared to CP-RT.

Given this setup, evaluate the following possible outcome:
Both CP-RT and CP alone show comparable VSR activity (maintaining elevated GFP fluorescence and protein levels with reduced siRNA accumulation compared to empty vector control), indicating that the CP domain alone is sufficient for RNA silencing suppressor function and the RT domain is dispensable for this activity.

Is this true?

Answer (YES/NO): NO